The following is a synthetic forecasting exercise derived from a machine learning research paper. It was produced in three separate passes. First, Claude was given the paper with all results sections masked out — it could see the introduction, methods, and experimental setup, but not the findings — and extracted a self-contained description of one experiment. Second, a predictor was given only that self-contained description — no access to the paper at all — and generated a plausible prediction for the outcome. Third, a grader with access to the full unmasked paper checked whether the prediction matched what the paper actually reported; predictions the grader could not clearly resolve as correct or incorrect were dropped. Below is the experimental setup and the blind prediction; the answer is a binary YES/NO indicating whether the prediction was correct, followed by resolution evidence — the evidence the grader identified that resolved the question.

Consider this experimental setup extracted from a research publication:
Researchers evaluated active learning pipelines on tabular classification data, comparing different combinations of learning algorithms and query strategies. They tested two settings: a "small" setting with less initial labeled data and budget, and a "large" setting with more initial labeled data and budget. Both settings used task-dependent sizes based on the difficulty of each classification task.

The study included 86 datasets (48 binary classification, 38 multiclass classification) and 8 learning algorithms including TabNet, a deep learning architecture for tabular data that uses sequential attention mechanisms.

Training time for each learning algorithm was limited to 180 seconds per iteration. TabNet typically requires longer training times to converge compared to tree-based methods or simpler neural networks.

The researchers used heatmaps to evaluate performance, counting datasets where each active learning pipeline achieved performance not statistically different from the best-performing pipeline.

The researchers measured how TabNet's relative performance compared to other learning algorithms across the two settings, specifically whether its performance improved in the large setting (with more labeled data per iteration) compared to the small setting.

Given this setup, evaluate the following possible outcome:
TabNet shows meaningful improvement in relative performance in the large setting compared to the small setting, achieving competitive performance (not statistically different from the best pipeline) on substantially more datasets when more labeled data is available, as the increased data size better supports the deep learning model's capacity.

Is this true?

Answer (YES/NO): NO